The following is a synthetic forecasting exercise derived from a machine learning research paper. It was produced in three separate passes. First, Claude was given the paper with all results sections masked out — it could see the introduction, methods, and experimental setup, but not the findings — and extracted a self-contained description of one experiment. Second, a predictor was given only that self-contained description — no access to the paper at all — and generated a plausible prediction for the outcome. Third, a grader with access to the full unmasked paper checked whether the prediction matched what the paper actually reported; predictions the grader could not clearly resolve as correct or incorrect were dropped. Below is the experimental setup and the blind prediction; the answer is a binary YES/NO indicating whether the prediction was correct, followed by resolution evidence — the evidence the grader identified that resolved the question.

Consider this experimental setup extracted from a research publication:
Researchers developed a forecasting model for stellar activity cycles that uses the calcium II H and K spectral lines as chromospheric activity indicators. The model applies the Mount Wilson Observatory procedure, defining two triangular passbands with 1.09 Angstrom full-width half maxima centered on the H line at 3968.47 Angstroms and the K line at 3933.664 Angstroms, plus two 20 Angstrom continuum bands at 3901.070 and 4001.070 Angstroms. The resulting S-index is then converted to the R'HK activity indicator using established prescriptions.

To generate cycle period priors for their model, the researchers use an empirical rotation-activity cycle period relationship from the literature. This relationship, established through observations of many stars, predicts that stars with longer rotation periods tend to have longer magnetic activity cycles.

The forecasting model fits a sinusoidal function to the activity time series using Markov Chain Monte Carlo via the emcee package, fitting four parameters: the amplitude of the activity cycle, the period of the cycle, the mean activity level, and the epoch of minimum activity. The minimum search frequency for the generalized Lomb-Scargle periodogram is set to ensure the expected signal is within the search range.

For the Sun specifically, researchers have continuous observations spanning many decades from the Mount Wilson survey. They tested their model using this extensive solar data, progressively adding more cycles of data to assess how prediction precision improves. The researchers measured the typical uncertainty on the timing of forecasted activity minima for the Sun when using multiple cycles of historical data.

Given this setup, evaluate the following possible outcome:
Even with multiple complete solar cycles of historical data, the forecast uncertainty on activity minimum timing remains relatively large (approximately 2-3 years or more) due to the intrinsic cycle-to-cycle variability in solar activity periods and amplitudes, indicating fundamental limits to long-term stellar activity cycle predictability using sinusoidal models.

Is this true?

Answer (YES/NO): NO